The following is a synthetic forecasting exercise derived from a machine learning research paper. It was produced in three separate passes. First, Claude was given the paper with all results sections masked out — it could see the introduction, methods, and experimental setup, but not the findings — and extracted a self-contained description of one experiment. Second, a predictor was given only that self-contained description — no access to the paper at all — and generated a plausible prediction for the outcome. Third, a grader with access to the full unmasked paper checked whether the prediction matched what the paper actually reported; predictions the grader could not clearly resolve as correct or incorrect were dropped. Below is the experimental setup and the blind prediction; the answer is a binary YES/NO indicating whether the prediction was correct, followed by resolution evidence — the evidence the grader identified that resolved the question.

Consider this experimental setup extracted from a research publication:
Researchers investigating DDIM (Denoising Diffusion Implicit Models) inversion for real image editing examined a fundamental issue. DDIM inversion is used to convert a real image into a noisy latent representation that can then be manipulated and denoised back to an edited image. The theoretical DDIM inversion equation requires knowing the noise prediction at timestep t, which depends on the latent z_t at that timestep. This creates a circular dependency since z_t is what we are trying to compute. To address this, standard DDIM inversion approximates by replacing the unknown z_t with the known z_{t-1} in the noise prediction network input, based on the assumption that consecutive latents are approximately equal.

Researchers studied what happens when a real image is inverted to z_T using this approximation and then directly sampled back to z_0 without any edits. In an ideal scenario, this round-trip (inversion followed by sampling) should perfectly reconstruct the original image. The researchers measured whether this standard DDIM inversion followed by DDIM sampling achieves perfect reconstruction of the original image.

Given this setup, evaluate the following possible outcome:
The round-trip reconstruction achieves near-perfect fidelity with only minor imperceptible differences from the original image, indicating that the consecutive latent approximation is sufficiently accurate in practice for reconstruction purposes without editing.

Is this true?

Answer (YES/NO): NO